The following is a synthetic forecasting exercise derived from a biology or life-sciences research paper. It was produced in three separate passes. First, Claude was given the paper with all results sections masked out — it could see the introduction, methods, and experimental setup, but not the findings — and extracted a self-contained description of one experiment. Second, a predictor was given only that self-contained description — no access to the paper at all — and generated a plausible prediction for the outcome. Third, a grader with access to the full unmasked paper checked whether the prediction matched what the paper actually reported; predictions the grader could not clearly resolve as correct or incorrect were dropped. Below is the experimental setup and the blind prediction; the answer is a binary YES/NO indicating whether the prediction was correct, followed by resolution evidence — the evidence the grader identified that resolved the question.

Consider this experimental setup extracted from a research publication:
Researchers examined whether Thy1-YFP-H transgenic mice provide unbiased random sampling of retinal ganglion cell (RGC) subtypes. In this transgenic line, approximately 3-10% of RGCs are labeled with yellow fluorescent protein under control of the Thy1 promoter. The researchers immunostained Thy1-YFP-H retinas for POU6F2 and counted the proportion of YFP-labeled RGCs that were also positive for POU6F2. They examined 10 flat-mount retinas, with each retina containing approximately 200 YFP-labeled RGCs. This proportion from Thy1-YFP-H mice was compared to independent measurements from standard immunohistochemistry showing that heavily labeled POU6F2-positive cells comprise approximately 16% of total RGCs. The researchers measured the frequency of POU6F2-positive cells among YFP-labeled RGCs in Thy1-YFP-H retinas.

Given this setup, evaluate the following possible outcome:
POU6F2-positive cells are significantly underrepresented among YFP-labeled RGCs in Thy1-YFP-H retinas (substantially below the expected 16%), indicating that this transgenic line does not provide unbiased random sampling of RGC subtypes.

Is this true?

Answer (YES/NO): YES